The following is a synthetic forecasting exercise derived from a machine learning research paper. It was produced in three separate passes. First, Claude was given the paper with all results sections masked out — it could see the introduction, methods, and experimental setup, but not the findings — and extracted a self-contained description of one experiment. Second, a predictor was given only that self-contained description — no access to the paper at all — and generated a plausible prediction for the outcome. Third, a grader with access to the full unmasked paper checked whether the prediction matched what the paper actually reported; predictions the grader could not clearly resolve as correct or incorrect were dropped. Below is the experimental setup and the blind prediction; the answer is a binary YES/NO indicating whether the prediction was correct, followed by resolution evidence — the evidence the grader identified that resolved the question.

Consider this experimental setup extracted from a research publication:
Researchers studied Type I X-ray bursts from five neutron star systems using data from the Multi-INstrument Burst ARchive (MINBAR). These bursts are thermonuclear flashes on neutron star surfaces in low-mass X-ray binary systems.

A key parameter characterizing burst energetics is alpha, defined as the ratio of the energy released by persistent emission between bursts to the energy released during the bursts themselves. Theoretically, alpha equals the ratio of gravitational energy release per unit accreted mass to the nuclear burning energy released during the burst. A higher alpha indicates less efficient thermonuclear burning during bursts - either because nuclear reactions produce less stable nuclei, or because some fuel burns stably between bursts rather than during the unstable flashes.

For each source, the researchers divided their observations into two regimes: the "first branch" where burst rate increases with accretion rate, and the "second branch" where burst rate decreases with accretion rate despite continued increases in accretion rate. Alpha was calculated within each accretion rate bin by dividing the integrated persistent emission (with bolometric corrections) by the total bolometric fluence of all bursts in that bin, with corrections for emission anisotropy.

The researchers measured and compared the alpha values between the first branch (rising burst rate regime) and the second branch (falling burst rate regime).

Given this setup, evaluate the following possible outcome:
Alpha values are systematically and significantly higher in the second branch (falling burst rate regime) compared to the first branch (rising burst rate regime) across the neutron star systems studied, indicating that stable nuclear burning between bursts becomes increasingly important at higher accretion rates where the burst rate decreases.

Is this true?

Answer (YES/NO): YES